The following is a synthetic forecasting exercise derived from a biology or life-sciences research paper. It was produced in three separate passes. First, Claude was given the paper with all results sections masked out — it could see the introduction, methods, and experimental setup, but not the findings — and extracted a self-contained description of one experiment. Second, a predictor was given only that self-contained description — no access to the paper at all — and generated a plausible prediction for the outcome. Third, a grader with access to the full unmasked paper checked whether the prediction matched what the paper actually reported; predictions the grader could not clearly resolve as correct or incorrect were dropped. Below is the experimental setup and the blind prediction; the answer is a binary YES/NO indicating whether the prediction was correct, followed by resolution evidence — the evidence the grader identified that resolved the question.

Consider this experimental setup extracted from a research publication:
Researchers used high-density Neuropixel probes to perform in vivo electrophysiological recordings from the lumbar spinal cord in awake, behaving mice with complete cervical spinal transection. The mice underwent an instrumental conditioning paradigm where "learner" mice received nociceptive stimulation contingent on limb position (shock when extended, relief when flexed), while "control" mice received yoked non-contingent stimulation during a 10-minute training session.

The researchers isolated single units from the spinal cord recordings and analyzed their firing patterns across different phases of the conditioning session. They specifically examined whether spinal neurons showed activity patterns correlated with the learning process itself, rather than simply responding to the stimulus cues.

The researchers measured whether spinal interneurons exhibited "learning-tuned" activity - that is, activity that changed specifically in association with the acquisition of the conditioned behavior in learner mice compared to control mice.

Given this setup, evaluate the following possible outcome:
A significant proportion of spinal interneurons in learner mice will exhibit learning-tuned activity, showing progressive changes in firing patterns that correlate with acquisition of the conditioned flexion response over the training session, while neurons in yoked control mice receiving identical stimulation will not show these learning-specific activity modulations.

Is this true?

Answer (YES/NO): NO